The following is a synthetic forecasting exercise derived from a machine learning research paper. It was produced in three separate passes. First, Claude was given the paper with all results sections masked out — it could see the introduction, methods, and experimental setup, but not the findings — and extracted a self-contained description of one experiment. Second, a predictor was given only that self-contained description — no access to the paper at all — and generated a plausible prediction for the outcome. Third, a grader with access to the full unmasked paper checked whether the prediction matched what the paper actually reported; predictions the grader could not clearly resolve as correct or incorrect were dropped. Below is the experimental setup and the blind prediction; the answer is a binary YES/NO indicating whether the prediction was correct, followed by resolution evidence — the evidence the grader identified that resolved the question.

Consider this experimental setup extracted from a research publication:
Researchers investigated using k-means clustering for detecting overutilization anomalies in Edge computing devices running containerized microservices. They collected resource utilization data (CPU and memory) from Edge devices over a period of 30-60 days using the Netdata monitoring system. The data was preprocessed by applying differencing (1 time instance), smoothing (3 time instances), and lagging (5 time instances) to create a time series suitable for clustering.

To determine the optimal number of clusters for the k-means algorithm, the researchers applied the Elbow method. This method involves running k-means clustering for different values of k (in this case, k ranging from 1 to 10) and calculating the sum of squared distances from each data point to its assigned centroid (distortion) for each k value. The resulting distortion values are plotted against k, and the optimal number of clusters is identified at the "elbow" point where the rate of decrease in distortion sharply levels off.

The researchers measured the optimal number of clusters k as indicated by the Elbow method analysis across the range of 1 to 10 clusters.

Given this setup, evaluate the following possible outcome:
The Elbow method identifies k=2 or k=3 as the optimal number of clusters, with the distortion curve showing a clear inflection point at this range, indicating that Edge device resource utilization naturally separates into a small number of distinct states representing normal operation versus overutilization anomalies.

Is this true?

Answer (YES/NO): YES